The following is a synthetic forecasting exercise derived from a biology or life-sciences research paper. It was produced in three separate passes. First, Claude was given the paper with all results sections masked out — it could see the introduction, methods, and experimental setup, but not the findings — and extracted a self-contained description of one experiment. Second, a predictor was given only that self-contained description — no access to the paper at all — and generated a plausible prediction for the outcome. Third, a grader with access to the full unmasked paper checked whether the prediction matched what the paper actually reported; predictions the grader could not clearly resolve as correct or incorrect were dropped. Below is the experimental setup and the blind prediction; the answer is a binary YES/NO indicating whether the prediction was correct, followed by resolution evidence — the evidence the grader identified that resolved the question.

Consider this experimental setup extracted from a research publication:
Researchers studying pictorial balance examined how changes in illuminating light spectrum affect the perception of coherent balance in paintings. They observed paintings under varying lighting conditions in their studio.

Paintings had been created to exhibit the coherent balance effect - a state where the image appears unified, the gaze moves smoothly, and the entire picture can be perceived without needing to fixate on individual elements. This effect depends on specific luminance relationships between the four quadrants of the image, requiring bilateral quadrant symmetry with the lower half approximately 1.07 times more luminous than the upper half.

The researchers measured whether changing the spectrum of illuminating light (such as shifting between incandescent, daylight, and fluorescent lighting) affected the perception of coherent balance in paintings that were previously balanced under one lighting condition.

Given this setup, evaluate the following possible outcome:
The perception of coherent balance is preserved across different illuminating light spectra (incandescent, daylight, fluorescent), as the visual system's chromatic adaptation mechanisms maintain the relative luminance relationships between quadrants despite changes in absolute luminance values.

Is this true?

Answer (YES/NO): NO